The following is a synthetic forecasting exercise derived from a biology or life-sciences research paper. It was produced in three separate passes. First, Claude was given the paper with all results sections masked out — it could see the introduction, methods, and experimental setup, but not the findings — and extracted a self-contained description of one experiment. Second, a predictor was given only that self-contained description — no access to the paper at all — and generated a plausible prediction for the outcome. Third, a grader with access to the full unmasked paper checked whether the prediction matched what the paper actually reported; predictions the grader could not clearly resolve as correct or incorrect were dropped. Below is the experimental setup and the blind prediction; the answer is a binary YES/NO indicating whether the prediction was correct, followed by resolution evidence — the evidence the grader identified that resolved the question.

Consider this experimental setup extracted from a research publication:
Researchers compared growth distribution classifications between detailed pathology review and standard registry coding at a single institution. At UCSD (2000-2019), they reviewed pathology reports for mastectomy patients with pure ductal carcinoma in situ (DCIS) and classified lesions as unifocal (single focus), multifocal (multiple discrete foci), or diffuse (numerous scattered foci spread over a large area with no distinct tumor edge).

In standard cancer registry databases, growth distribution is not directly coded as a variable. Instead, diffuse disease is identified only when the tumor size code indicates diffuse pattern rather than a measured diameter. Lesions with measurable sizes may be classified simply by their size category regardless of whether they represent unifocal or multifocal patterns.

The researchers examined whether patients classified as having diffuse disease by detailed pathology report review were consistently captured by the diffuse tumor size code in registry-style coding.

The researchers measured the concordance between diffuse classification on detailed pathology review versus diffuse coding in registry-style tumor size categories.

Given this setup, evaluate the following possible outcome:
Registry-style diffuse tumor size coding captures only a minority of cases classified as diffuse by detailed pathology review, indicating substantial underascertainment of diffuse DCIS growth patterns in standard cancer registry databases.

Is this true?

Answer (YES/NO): YES